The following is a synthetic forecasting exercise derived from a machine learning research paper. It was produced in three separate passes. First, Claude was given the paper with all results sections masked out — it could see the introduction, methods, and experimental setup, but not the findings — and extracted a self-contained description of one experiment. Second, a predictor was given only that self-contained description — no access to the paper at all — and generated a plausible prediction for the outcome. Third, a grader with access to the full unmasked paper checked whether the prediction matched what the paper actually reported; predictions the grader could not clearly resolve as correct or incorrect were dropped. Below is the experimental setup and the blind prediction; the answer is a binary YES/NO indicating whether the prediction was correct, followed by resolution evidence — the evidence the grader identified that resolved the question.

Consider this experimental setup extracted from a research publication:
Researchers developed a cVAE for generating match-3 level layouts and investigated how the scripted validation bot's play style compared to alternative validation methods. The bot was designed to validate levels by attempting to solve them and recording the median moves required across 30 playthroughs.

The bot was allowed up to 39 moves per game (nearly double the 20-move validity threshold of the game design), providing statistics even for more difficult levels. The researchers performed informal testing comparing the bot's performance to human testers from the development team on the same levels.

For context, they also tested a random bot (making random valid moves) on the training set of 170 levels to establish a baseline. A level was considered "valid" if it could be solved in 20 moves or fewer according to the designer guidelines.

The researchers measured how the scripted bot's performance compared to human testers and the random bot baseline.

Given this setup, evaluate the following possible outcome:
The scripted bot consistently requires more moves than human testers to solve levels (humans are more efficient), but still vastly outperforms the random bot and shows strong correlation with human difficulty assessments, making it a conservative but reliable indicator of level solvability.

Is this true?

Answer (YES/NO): NO